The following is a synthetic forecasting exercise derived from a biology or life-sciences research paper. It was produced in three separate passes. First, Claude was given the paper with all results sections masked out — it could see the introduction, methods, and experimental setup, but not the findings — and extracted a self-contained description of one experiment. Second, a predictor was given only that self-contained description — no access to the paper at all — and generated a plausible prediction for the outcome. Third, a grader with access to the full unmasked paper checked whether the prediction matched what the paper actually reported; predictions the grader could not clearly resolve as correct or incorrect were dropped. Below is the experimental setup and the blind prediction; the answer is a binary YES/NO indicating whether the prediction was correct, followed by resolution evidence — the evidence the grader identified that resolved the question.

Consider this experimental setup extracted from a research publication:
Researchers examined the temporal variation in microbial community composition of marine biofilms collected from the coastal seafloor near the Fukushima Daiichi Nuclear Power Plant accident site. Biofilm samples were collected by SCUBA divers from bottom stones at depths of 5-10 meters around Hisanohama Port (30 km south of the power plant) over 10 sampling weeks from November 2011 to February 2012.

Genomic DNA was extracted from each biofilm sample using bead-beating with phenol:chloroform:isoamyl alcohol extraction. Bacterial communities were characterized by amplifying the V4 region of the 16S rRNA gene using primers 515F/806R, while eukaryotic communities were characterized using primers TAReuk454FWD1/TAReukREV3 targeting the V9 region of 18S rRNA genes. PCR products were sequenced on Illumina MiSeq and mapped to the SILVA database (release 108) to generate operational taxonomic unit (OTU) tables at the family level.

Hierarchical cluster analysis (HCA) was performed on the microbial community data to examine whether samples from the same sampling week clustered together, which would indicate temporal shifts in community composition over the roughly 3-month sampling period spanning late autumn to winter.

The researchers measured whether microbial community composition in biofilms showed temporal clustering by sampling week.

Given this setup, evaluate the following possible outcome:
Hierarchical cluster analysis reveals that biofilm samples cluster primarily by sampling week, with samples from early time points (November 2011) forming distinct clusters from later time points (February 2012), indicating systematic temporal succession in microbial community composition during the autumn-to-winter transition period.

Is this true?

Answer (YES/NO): NO